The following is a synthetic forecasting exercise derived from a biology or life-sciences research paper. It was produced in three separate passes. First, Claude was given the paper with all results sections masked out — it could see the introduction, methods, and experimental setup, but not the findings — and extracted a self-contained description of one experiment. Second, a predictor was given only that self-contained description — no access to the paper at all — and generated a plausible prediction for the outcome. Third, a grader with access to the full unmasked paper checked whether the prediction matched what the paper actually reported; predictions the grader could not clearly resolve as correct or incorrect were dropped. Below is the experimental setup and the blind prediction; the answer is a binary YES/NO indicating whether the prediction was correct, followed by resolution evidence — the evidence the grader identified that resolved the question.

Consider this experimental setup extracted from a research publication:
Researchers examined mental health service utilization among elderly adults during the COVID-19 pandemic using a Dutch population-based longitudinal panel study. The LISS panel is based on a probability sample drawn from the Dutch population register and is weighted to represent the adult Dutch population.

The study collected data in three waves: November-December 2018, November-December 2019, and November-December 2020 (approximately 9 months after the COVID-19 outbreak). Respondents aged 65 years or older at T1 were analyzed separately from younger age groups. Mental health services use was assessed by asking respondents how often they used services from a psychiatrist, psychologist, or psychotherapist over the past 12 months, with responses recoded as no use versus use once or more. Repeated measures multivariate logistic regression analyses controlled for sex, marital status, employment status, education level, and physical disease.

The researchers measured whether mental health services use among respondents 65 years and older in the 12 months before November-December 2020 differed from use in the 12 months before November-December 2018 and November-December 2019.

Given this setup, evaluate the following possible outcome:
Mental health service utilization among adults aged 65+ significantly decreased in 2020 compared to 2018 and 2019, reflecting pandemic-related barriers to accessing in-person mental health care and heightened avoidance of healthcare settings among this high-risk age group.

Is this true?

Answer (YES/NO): YES